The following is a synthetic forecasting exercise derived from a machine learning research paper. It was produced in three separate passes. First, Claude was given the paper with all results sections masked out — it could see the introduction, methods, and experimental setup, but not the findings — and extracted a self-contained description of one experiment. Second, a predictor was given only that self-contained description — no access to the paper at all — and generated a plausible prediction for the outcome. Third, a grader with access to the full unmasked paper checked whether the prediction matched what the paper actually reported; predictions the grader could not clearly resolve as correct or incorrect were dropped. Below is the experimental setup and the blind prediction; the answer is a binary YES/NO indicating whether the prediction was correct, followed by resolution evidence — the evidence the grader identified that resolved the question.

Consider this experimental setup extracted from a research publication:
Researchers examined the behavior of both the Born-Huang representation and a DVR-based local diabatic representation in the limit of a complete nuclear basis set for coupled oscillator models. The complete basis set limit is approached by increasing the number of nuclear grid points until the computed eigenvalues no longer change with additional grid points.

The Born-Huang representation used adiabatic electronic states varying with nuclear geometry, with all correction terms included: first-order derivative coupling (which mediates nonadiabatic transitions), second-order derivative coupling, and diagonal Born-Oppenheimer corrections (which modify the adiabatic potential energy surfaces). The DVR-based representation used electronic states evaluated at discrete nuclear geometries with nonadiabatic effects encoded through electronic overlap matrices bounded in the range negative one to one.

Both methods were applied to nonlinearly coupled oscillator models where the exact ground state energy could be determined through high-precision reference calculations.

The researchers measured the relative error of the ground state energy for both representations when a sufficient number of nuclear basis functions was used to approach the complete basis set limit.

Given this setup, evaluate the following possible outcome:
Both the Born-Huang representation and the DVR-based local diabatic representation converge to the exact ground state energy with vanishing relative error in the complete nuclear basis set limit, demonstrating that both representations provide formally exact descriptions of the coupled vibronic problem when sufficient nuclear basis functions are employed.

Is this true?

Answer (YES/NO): YES